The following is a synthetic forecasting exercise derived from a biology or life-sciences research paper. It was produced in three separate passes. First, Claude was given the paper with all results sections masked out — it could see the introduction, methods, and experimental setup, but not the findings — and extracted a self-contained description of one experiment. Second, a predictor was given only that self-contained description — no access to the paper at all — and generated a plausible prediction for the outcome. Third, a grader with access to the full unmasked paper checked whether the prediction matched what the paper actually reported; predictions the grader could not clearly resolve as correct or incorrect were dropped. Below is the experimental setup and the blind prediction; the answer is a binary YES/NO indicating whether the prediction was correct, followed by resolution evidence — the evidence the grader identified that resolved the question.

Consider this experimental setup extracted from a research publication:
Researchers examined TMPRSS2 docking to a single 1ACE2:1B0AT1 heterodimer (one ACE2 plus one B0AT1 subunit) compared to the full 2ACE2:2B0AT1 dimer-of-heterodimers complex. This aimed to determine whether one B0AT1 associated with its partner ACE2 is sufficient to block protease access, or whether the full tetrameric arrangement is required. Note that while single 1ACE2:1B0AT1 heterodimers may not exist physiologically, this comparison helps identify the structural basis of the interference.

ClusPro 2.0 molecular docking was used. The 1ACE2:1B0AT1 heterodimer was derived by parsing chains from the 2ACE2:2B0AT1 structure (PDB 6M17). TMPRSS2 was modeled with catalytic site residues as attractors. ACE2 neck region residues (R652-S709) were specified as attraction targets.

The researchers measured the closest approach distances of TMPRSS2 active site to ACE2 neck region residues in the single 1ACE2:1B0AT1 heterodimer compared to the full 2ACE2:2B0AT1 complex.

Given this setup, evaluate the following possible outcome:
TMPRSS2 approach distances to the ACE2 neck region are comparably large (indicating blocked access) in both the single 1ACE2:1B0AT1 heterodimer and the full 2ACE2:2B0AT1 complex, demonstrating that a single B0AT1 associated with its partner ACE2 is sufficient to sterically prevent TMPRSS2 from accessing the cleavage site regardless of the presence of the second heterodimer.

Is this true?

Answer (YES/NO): NO